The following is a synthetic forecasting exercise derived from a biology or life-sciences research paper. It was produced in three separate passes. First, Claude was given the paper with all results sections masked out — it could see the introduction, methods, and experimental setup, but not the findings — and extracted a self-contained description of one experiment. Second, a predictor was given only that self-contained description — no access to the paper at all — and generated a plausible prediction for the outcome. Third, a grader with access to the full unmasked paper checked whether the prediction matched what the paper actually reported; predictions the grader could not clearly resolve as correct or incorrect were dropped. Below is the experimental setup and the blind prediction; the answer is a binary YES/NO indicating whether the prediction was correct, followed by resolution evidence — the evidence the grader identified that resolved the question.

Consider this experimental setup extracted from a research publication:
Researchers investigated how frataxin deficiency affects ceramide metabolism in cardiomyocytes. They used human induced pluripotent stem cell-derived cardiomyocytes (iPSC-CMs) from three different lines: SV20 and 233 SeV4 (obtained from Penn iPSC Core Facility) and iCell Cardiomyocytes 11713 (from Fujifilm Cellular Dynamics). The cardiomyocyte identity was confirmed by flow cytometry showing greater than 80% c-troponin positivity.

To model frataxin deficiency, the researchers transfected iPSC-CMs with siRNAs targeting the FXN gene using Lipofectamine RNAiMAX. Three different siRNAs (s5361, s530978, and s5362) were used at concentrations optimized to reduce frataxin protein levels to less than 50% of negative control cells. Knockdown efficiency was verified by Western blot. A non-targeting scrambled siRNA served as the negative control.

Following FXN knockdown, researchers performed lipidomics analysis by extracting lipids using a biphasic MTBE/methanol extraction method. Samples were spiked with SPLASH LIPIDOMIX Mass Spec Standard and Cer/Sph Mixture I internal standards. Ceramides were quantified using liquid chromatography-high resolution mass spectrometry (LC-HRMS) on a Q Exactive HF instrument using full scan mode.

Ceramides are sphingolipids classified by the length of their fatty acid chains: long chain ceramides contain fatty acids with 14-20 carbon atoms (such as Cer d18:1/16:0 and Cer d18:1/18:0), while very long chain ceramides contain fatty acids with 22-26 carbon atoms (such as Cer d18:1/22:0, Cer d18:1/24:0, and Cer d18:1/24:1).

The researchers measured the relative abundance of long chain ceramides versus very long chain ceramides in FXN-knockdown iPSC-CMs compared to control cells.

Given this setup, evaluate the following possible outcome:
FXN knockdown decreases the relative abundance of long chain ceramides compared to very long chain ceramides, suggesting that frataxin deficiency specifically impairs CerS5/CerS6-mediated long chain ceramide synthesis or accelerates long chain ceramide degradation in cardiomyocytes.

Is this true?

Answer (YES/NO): NO